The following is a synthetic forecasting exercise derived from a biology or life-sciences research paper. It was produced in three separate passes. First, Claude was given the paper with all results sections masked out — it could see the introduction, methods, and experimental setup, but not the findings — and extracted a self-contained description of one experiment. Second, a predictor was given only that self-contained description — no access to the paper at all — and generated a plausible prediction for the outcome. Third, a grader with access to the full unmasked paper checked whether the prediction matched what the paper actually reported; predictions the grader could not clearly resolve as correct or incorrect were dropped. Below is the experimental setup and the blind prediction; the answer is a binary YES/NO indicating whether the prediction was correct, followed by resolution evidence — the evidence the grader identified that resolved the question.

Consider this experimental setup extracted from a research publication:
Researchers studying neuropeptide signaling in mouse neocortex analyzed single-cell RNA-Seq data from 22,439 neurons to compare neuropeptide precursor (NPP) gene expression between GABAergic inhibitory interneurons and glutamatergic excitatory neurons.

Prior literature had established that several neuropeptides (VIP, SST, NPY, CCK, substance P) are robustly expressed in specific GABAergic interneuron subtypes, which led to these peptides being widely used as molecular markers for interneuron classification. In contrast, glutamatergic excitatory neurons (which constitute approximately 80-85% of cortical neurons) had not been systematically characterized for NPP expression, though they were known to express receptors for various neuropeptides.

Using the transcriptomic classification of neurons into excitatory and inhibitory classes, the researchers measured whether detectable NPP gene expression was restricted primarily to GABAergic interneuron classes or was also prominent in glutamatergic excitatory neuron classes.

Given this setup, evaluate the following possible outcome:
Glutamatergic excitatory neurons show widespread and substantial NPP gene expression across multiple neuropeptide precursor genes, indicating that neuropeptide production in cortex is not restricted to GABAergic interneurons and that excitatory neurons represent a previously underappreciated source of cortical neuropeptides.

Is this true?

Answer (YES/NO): YES